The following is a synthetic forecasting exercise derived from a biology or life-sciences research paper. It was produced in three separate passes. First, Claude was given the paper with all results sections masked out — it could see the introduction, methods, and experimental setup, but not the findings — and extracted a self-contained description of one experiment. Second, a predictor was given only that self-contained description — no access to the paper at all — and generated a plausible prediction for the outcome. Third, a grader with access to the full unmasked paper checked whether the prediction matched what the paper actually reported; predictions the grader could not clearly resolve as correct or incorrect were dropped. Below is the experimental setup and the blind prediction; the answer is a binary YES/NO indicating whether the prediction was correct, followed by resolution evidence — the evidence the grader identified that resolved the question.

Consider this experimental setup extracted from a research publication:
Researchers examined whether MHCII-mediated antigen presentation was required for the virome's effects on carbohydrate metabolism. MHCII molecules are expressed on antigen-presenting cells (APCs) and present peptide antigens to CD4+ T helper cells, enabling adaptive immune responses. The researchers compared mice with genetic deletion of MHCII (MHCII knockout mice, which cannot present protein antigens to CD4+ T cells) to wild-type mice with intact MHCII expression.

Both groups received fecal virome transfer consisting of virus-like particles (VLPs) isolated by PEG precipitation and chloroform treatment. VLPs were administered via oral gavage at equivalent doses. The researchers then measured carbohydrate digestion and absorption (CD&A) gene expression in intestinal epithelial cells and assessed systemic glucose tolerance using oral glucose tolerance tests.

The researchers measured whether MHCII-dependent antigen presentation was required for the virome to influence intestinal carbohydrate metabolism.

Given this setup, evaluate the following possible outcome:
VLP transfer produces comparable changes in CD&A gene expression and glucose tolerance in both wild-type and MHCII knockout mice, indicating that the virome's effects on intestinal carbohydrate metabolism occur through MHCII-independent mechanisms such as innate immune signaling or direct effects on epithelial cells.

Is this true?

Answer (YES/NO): NO